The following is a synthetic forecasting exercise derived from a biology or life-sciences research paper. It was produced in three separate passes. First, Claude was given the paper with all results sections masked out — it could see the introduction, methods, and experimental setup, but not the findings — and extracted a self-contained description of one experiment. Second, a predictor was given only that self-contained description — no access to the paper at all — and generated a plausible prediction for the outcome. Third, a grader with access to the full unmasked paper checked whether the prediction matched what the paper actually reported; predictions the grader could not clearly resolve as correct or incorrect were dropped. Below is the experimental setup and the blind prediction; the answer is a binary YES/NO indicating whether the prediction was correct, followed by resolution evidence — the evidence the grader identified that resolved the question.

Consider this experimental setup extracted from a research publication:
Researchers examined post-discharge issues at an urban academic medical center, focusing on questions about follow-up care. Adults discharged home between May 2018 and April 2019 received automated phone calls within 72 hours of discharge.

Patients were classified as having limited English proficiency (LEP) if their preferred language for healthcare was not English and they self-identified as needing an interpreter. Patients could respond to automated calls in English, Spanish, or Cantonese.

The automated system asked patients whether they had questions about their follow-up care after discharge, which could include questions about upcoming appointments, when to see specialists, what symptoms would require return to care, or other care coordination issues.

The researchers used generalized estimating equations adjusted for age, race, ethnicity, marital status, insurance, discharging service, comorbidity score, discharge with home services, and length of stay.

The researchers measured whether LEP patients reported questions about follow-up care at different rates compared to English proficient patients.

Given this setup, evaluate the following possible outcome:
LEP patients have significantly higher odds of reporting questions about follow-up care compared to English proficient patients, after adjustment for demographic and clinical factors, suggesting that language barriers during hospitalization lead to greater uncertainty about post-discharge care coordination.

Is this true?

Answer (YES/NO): YES